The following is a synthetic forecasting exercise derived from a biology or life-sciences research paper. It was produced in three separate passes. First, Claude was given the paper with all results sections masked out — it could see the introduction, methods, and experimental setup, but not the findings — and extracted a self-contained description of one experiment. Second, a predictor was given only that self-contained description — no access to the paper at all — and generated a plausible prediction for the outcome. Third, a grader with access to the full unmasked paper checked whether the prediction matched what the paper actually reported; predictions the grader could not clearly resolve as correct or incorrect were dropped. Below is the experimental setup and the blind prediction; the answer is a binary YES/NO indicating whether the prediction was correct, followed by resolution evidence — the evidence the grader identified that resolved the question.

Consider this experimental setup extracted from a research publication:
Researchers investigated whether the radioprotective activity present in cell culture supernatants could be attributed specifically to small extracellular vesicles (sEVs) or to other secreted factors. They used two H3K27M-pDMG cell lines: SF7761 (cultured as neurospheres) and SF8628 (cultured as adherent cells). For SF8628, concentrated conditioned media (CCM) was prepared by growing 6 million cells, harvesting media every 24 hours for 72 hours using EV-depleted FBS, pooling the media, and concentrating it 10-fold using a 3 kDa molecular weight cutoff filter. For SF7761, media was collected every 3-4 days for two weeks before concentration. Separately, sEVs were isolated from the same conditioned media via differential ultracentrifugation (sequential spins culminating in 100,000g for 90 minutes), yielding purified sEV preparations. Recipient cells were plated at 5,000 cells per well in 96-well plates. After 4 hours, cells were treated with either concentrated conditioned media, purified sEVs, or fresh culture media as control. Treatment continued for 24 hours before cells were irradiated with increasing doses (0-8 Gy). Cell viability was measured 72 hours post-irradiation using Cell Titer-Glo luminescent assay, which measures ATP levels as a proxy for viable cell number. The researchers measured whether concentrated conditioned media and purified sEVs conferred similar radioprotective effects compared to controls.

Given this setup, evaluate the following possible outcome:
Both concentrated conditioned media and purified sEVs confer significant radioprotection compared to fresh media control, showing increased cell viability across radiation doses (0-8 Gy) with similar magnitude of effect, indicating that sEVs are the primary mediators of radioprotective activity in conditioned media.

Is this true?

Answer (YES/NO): NO